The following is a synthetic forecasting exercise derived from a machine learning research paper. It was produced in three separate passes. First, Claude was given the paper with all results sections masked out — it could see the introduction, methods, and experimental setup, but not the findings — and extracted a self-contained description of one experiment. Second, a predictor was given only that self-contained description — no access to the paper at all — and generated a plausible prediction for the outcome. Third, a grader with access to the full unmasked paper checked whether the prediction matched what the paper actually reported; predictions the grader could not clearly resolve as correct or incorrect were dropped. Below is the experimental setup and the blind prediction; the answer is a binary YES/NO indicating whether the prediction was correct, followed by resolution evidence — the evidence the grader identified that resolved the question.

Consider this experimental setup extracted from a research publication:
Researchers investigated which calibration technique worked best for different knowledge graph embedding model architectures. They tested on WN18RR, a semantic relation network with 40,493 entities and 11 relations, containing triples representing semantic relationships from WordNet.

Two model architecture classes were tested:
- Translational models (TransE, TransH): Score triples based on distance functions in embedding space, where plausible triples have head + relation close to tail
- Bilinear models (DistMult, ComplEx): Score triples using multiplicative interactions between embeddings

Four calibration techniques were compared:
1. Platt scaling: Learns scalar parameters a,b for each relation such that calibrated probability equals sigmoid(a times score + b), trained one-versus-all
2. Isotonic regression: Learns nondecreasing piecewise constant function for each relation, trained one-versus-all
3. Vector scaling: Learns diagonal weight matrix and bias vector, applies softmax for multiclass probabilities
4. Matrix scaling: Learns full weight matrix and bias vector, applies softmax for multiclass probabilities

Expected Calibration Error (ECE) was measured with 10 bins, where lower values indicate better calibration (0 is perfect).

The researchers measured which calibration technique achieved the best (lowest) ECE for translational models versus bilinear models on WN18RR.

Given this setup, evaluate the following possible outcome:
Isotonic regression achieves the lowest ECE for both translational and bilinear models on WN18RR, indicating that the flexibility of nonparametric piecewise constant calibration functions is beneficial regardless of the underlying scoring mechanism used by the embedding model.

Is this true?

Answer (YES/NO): NO